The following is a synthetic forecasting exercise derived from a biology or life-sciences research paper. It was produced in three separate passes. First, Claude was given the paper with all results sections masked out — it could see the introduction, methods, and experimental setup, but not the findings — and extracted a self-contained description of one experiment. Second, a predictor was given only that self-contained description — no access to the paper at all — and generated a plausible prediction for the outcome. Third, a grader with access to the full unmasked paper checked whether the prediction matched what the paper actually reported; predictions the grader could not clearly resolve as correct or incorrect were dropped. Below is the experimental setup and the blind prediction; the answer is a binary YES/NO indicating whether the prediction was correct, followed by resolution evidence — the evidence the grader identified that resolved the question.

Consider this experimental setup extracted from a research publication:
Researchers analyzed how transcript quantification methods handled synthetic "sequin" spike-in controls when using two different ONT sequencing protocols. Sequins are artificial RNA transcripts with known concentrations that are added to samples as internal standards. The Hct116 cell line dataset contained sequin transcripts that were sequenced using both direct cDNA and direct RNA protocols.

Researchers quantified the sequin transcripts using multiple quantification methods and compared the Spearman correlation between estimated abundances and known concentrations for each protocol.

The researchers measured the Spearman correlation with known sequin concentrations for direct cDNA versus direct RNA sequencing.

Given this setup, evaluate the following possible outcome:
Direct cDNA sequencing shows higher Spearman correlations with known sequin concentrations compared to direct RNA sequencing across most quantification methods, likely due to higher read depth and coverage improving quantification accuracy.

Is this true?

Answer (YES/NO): YES